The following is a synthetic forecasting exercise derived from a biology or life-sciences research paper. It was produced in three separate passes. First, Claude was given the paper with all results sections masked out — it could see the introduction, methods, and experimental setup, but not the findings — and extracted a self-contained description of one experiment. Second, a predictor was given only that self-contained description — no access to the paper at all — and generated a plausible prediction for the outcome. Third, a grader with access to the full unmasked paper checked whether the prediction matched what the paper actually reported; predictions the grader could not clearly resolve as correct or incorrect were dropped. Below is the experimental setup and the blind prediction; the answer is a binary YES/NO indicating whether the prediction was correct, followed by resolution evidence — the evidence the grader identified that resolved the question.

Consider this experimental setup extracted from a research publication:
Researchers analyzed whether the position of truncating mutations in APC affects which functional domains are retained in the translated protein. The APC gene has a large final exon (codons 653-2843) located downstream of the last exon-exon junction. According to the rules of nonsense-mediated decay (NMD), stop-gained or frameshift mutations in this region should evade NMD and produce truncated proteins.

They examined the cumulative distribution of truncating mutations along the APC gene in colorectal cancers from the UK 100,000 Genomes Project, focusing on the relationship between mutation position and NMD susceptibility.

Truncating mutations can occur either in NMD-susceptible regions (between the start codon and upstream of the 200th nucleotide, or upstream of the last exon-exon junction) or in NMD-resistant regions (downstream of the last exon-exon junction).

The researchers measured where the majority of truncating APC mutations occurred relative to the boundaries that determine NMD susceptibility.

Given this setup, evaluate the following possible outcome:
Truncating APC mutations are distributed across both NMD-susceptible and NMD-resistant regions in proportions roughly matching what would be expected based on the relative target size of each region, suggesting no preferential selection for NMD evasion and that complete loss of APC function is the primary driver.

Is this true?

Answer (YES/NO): NO